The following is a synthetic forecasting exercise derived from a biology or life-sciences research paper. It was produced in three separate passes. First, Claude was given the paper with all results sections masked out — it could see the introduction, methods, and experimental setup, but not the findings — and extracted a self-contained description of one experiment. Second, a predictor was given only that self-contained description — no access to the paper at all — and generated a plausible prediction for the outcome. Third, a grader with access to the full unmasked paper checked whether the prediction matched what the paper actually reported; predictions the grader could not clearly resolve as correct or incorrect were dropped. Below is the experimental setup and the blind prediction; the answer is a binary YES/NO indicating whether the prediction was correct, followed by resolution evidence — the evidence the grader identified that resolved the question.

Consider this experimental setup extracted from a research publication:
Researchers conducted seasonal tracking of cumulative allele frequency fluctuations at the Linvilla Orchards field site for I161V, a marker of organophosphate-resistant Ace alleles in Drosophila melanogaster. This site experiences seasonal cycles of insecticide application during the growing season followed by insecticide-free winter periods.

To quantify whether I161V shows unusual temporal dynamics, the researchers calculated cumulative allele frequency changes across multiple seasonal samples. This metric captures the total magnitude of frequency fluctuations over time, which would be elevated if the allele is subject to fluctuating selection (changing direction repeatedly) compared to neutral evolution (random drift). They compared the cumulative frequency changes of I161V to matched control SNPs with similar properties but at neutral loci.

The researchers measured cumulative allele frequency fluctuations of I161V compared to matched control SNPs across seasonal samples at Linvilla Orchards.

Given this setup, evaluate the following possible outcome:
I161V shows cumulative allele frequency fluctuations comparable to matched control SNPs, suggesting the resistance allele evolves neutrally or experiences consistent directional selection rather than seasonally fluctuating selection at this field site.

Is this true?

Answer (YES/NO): NO